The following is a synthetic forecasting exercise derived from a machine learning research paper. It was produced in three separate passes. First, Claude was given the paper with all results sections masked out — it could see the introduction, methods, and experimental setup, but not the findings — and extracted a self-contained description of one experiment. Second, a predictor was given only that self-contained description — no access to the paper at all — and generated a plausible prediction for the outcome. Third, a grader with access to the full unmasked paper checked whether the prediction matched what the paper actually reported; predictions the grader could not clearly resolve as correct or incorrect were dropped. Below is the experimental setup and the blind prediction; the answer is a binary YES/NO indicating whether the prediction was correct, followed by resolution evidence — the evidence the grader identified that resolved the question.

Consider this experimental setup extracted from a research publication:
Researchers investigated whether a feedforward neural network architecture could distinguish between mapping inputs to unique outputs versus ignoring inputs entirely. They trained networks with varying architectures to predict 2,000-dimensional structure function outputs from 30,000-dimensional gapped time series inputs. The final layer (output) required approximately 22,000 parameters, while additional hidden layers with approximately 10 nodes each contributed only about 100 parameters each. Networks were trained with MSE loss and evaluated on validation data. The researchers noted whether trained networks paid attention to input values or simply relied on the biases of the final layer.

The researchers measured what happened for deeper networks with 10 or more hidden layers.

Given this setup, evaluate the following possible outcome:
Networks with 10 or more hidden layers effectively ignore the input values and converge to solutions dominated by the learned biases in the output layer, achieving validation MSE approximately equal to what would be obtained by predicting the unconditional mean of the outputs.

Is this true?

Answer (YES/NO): YES